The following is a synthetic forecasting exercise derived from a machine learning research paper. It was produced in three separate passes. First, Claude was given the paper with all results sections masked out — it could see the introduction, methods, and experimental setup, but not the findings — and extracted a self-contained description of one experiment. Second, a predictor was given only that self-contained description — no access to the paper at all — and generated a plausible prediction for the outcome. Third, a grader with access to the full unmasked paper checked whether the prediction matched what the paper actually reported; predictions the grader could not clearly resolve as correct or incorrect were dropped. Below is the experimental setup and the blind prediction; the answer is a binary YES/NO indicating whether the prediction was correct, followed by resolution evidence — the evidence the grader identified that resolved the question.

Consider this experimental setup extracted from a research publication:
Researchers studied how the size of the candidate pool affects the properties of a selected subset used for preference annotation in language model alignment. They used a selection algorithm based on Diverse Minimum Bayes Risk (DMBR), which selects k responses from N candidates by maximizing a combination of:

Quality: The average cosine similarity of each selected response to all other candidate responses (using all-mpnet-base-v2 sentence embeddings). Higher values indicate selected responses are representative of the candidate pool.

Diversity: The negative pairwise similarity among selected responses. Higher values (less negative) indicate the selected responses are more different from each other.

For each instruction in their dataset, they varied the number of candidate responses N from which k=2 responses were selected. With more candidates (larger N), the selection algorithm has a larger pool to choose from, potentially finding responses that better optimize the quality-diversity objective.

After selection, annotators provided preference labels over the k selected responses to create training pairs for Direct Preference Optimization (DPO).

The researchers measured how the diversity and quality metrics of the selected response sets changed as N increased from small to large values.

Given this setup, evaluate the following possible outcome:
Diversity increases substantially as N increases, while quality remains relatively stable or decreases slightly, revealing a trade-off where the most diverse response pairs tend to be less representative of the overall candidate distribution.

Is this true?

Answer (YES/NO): NO